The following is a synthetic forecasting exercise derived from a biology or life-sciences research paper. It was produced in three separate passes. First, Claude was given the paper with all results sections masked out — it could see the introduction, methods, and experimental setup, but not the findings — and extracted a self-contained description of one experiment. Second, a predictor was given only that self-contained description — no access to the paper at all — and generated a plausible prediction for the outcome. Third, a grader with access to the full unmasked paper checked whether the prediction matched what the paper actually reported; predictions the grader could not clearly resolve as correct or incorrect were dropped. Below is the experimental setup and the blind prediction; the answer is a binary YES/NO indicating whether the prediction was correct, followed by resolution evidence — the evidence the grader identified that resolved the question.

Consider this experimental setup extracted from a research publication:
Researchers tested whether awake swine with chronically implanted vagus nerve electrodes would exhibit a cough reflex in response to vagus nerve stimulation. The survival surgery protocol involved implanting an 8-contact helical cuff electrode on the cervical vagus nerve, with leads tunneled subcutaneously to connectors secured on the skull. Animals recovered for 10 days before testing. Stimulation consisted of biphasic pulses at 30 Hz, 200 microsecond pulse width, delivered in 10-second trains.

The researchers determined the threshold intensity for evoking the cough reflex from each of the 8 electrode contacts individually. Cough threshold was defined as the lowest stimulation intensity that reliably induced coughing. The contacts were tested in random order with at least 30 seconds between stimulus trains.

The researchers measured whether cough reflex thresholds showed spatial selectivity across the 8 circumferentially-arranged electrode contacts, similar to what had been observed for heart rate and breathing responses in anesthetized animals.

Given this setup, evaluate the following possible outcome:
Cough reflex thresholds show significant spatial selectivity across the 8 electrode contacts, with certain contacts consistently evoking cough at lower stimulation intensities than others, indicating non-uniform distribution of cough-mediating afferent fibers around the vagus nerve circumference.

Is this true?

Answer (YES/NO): YES